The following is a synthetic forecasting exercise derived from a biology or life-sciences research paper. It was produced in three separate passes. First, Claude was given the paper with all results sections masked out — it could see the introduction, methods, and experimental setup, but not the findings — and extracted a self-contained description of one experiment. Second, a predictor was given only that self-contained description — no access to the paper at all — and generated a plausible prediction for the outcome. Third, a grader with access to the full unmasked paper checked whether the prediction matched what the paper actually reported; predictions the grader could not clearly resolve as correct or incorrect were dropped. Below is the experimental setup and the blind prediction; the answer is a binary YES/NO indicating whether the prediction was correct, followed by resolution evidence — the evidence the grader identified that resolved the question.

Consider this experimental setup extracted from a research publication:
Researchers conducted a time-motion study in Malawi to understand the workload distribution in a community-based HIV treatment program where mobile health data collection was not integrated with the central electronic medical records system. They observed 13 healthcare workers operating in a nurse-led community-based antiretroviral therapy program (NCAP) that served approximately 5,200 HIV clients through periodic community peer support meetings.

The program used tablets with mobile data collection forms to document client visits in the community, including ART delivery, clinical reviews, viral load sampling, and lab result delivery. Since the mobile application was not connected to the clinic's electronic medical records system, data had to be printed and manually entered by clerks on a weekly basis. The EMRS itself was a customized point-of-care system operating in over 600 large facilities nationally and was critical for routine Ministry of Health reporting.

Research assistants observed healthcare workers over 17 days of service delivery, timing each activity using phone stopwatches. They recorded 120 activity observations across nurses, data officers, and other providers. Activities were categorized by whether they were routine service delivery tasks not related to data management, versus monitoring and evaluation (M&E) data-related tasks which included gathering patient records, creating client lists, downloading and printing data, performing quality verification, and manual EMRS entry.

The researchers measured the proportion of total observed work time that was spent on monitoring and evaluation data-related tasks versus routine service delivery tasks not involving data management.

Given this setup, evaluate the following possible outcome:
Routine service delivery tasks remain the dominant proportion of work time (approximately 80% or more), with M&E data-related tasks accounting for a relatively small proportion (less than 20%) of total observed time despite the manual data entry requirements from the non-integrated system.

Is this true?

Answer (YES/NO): NO